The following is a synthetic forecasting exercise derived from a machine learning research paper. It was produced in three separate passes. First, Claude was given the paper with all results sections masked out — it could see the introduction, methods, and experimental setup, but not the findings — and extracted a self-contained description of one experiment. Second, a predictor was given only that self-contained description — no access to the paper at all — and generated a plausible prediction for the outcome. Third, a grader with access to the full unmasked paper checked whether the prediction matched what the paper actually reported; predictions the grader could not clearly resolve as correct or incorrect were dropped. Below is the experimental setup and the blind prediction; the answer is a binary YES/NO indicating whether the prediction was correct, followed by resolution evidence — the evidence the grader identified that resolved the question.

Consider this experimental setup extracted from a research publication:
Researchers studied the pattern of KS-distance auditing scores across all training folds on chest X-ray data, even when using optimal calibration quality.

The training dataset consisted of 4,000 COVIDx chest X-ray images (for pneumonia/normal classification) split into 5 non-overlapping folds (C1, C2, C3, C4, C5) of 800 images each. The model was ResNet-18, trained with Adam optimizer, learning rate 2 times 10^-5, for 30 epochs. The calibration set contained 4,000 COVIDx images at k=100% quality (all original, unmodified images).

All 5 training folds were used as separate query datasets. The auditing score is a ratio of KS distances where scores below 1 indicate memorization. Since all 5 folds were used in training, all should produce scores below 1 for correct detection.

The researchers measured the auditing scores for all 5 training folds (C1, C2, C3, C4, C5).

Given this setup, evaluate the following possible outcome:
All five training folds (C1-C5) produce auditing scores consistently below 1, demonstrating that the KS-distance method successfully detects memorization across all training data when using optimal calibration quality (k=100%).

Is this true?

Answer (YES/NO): NO